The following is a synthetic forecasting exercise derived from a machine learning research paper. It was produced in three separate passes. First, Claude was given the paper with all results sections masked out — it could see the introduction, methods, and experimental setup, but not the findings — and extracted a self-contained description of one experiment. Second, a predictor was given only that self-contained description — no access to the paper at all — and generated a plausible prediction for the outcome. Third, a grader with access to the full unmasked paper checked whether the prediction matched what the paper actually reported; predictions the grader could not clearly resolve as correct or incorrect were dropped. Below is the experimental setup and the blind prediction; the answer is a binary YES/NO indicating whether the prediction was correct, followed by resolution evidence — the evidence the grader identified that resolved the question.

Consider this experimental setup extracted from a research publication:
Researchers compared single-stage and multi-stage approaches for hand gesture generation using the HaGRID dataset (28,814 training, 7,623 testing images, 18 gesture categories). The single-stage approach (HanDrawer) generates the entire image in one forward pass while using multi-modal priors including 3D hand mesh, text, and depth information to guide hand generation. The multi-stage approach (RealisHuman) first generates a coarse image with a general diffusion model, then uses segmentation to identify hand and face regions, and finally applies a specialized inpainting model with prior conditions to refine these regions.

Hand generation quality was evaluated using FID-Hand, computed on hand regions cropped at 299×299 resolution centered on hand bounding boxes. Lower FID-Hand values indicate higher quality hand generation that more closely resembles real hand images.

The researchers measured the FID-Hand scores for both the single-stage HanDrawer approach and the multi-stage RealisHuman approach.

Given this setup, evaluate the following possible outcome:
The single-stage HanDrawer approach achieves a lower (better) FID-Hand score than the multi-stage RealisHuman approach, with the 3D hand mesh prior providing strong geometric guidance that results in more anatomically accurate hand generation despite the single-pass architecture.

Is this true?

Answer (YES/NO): YES